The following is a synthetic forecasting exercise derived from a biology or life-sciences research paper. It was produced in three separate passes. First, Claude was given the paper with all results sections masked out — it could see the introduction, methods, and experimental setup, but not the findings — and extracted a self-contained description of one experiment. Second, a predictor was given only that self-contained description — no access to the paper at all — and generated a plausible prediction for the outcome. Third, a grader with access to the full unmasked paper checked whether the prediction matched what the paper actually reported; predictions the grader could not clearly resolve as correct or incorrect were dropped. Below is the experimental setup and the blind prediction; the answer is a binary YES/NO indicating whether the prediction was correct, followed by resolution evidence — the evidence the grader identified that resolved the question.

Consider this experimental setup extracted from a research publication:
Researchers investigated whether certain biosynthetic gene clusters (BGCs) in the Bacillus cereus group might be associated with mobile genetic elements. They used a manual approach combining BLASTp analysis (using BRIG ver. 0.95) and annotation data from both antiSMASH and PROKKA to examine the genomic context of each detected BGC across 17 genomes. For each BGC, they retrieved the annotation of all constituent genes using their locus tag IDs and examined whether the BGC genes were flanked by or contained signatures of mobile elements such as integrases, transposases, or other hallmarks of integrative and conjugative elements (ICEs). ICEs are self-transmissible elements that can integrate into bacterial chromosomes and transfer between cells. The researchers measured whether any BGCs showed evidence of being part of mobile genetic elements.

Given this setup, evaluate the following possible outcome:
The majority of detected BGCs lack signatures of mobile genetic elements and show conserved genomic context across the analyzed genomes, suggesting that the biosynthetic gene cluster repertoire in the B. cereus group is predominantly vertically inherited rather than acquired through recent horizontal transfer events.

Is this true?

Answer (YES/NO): YES